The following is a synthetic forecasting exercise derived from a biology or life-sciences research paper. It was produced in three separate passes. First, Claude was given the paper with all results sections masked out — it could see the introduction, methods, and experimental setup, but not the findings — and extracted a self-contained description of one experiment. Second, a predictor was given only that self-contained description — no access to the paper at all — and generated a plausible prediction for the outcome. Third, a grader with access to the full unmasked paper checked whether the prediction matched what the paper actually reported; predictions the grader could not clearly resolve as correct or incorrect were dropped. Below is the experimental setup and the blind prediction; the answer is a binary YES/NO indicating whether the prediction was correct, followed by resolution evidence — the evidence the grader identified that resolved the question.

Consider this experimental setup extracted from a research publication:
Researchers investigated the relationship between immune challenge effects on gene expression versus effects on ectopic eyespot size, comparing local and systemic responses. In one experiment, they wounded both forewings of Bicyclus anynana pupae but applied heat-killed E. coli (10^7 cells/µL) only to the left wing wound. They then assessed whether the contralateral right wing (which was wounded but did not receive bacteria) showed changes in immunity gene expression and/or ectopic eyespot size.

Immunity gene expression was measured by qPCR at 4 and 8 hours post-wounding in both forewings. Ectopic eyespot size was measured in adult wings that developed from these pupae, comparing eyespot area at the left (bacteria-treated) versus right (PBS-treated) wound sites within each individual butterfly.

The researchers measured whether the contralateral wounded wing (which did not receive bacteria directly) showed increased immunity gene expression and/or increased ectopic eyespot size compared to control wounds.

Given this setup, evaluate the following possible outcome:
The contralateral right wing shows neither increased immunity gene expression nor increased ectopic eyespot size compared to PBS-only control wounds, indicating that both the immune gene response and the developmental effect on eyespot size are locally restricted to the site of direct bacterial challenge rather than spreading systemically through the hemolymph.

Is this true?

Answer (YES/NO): NO